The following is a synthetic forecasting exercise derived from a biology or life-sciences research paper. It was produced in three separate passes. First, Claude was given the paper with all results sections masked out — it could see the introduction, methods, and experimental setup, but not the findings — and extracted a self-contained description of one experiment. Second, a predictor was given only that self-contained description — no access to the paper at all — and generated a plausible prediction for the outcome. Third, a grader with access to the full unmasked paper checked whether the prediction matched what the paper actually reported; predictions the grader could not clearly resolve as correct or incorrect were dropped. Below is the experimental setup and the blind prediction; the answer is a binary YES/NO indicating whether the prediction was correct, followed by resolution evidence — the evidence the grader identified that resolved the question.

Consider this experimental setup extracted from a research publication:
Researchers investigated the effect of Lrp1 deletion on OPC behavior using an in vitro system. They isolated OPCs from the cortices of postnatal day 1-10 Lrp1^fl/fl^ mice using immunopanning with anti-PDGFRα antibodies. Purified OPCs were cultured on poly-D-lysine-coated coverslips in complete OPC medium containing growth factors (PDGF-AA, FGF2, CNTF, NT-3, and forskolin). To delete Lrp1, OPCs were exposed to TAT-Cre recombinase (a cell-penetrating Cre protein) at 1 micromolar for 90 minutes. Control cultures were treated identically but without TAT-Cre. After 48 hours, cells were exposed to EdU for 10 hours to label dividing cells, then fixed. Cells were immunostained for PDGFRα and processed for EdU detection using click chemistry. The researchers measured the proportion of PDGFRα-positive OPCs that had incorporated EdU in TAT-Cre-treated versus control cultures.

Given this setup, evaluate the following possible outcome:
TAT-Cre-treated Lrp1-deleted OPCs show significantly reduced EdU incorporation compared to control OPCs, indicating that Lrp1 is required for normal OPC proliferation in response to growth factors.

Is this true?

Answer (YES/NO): NO